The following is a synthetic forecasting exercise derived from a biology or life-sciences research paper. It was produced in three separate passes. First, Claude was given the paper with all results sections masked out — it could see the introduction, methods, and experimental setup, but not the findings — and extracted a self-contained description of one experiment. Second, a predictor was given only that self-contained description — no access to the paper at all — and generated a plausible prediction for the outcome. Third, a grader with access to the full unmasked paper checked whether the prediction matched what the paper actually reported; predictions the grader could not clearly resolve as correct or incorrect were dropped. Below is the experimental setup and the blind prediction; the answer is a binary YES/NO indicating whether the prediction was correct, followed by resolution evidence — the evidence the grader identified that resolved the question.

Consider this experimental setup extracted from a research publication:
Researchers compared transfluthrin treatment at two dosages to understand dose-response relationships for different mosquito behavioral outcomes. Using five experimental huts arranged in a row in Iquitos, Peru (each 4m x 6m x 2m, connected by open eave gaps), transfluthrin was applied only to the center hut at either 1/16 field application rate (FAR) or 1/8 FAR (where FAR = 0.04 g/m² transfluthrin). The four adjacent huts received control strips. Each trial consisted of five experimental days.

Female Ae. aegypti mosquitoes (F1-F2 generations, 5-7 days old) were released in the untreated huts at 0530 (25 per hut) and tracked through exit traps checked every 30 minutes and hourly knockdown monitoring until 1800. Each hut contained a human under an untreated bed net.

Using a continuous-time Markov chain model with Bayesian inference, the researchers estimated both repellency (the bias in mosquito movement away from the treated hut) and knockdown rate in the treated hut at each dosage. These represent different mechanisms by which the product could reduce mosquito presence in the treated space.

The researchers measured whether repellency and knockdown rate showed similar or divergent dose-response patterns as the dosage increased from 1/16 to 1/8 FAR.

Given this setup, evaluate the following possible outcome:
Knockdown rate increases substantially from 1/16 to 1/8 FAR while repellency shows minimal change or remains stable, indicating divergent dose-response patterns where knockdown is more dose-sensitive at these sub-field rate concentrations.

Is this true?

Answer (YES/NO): NO